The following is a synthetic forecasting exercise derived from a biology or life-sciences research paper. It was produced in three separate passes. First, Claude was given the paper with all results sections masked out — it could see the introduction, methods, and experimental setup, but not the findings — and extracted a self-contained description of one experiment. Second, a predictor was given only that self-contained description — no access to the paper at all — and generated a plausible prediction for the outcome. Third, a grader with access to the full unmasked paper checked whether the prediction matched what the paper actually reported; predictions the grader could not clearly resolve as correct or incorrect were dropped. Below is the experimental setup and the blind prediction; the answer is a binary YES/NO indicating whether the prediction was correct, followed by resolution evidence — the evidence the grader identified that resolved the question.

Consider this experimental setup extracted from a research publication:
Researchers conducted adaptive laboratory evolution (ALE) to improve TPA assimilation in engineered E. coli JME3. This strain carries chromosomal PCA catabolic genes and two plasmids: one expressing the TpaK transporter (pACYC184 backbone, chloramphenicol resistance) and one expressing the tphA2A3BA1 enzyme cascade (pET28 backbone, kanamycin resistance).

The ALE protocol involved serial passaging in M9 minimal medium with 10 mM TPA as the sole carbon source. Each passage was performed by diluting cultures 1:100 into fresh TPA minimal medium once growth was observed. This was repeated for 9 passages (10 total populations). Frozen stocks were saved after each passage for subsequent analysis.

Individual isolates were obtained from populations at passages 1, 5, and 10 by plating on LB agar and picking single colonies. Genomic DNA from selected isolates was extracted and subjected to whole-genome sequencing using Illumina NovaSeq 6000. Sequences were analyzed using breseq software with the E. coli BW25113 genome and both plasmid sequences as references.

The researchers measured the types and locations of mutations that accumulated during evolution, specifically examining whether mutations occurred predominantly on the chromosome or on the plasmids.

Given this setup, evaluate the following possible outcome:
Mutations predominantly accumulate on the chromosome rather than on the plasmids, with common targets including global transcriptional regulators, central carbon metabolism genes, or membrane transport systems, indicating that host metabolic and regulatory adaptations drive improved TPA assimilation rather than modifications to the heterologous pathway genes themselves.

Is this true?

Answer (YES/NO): YES